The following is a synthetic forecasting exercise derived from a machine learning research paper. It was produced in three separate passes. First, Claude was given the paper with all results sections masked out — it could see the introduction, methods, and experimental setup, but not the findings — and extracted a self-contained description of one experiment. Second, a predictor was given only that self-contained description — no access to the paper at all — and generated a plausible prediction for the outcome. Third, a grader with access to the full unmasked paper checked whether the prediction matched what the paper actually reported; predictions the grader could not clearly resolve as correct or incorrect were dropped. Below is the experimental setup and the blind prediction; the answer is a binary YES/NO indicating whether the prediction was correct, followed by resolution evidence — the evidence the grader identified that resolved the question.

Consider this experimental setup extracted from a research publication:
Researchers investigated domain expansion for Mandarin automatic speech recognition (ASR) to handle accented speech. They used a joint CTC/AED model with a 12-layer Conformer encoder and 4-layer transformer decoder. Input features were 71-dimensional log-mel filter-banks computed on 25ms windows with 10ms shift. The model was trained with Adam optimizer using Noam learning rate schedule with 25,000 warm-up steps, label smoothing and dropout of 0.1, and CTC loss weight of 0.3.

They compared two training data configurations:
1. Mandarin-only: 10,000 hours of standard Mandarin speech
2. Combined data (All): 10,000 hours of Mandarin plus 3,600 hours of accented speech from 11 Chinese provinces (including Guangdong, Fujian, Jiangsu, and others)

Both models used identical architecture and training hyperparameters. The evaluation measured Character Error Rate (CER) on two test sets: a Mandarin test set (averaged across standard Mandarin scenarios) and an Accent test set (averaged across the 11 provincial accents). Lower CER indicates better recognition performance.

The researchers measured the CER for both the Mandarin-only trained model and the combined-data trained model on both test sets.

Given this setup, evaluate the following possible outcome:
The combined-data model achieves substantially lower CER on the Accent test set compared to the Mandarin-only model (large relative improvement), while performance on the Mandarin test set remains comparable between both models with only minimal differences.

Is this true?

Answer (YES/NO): NO